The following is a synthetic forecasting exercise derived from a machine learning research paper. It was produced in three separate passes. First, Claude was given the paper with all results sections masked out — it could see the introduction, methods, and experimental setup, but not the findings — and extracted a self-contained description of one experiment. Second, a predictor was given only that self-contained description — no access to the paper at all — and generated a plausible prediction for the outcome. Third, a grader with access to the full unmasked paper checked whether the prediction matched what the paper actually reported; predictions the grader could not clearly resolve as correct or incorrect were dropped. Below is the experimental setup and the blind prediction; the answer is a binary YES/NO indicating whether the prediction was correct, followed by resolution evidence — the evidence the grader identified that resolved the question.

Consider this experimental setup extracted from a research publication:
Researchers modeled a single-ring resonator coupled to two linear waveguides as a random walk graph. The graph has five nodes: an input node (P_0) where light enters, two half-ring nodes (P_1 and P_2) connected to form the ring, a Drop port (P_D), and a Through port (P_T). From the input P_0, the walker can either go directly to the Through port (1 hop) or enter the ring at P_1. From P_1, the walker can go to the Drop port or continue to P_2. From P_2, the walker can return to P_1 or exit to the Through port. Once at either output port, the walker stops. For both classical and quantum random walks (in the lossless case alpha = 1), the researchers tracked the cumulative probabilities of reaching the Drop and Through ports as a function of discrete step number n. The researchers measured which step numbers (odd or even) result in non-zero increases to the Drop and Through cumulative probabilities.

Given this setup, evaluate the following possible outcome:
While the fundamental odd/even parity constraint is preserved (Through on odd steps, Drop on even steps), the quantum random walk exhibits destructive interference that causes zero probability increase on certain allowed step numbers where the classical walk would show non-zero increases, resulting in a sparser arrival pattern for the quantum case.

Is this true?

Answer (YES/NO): NO